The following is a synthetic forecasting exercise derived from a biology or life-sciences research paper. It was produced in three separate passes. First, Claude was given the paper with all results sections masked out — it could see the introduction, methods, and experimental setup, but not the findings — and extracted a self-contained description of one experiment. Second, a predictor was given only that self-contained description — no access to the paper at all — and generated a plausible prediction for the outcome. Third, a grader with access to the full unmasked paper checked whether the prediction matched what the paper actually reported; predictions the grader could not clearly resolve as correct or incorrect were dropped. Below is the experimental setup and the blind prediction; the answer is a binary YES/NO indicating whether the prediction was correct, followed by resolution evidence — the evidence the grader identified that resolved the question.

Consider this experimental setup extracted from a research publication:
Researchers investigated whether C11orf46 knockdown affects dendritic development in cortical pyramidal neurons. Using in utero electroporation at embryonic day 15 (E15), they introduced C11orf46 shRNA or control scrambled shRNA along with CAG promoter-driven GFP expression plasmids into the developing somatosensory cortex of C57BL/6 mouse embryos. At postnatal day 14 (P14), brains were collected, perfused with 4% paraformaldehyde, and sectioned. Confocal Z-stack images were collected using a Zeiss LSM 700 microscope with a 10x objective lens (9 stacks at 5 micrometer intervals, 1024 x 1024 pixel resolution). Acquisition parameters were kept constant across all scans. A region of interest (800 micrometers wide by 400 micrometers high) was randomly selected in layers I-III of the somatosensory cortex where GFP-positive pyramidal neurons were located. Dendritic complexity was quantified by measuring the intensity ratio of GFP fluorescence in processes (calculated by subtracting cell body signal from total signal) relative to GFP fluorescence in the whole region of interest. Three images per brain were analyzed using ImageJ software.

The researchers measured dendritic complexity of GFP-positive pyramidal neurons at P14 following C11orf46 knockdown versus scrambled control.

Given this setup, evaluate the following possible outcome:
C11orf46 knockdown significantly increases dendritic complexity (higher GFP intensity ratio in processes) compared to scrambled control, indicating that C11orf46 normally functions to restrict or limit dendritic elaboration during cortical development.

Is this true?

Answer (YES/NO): NO